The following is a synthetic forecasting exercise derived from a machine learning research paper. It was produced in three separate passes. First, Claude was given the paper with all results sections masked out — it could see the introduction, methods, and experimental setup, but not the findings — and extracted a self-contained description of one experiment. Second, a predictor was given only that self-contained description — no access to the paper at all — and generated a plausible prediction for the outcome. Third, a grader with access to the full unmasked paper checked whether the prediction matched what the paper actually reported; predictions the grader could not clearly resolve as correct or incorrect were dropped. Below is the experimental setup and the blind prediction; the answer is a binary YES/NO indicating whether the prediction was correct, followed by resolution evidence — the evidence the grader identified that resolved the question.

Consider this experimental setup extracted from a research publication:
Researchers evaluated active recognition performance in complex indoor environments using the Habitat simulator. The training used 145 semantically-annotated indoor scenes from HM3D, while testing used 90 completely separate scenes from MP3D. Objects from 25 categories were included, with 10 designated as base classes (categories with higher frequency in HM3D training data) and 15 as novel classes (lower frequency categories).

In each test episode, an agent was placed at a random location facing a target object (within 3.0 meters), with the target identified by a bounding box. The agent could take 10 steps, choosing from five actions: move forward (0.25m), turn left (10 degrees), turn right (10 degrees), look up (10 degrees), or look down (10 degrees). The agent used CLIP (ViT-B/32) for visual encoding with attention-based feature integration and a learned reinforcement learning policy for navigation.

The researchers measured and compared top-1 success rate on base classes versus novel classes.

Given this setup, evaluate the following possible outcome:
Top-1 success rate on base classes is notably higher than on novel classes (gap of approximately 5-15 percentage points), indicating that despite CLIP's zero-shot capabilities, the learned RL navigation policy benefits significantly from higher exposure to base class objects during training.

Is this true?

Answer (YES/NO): NO